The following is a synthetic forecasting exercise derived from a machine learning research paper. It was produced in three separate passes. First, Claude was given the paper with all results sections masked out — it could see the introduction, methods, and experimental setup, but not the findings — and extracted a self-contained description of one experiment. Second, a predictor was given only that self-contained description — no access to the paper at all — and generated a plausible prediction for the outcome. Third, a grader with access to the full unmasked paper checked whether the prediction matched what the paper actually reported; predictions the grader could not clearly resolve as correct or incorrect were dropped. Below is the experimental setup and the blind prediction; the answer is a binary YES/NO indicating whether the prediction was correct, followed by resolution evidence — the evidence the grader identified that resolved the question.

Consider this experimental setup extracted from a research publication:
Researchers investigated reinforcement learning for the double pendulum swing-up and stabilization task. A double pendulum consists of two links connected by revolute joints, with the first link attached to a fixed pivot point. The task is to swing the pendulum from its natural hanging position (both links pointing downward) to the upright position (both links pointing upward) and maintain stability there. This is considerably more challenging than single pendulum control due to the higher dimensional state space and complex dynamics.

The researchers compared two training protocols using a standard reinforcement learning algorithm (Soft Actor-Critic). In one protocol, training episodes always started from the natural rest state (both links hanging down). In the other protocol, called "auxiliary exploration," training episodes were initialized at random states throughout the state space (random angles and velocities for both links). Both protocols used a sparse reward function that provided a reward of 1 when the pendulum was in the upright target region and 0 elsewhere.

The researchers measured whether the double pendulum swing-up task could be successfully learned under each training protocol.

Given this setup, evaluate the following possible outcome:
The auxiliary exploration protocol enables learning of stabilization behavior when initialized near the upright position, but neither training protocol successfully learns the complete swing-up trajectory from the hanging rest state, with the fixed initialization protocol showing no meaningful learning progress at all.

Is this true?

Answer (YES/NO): NO